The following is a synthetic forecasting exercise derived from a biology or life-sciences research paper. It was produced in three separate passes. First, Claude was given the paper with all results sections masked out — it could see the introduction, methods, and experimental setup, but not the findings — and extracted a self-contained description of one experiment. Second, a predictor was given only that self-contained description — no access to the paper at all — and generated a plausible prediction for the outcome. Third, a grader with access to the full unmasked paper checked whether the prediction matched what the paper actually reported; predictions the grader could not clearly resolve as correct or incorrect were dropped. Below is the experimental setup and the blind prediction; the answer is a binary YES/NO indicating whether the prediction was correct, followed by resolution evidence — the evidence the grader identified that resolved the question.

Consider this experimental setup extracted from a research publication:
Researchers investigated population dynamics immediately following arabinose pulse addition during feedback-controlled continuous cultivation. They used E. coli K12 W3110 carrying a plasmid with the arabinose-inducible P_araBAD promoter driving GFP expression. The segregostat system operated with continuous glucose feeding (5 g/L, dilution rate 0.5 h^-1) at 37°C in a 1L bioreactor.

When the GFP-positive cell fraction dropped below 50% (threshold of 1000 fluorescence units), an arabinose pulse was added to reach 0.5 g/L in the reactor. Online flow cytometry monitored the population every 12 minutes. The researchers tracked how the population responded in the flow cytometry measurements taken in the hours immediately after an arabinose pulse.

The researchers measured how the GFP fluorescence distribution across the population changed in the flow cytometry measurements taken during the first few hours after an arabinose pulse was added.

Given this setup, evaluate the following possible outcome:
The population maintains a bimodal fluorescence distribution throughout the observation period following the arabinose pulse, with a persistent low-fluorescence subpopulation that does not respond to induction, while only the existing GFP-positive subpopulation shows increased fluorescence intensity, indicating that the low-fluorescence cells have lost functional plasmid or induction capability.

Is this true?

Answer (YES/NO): NO